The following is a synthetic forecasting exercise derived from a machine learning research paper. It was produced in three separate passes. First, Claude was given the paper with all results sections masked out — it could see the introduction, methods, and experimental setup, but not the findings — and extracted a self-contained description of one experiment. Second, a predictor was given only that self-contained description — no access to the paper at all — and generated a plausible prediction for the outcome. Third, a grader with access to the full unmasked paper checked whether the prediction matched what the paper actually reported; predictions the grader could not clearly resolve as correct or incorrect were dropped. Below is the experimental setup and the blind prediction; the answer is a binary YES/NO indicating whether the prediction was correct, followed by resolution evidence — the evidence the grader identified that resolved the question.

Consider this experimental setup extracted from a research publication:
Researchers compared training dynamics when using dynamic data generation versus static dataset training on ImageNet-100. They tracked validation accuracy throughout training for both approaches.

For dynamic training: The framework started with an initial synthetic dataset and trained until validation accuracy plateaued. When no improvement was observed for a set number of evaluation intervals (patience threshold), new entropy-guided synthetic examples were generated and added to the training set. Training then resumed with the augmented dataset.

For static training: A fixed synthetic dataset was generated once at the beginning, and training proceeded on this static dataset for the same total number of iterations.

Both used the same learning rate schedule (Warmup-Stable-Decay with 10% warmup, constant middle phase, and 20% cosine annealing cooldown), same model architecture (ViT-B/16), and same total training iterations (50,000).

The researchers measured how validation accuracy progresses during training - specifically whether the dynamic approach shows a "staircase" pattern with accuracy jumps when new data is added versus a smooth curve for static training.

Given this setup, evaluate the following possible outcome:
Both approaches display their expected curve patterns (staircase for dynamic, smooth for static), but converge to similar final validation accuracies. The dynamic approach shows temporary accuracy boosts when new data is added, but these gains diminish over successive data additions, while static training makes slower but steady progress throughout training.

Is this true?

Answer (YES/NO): NO